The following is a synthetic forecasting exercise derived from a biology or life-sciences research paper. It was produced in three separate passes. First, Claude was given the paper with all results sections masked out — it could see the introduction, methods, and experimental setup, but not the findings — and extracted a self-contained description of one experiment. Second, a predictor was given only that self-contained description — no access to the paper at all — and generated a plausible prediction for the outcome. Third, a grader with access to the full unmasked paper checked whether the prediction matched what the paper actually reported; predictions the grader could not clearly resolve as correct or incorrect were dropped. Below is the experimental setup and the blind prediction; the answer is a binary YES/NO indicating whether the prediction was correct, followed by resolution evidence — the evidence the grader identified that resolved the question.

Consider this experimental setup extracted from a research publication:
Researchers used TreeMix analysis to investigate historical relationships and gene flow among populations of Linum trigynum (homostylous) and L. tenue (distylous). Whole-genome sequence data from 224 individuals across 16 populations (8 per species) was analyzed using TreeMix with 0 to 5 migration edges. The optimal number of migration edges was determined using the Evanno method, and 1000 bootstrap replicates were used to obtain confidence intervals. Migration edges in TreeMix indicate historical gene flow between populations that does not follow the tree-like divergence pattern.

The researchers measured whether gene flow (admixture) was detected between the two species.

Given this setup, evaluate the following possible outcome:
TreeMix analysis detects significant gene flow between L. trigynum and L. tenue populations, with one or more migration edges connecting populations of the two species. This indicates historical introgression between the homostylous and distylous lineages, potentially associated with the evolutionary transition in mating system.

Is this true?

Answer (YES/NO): NO